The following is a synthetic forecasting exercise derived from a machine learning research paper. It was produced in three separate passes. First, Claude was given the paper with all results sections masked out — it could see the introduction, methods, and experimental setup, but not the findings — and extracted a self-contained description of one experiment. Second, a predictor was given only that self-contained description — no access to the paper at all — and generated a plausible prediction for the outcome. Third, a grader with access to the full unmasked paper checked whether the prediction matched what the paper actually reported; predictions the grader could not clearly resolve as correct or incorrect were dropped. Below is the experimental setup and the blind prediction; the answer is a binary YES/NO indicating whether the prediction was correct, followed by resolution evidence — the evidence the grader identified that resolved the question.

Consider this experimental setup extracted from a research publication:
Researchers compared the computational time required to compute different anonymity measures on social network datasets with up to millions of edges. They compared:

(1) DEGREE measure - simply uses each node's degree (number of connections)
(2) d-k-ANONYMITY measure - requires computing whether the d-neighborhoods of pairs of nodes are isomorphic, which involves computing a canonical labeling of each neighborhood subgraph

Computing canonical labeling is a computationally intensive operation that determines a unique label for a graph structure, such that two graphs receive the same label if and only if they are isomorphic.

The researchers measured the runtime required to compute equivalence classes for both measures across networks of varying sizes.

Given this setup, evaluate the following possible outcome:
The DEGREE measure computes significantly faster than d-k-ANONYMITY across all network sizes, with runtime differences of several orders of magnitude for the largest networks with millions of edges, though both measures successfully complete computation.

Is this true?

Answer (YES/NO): NO